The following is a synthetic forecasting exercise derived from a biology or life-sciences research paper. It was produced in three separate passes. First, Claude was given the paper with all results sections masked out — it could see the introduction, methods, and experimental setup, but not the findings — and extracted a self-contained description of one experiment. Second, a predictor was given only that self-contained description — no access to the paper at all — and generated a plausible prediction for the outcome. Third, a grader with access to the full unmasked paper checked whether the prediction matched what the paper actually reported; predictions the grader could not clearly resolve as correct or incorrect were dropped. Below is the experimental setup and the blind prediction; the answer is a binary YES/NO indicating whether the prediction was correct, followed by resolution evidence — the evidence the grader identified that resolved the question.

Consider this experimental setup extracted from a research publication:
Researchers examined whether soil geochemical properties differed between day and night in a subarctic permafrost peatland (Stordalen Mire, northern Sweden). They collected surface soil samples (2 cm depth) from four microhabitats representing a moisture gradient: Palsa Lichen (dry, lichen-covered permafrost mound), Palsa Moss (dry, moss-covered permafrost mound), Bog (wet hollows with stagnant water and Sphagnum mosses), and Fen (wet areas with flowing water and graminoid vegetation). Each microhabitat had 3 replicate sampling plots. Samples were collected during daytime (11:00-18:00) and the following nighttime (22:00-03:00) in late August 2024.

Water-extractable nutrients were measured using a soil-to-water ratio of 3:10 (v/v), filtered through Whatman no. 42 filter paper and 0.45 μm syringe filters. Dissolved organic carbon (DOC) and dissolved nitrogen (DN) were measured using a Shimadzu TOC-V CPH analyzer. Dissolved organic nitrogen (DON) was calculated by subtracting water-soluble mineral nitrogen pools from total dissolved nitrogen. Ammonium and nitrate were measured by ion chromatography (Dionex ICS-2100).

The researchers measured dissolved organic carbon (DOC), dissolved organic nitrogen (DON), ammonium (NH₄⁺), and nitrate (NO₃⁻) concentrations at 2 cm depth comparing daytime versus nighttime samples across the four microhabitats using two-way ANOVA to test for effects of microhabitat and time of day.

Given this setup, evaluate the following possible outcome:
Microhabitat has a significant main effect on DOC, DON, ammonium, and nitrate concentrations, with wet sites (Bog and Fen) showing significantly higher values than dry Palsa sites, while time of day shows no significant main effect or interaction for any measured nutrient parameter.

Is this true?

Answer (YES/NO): NO